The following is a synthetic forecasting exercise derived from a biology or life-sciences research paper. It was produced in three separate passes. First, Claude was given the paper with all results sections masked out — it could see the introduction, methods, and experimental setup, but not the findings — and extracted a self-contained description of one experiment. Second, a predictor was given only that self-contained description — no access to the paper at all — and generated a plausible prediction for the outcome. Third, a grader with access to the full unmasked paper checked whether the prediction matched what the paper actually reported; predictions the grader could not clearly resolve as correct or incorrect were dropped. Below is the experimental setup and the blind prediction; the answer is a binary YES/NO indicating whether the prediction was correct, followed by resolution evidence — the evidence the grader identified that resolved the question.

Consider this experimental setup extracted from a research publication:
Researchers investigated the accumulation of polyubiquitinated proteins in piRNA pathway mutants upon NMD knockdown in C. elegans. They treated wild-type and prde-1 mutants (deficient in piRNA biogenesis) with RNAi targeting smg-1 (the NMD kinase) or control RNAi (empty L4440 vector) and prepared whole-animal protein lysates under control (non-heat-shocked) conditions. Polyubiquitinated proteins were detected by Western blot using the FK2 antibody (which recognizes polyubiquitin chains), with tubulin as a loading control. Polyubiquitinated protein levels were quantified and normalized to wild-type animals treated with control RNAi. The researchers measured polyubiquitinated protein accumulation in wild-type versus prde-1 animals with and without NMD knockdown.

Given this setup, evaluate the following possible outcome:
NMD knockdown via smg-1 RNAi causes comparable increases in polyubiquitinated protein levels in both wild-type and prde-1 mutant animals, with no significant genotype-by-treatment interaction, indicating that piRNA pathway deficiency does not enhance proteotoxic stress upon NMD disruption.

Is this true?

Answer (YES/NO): NO